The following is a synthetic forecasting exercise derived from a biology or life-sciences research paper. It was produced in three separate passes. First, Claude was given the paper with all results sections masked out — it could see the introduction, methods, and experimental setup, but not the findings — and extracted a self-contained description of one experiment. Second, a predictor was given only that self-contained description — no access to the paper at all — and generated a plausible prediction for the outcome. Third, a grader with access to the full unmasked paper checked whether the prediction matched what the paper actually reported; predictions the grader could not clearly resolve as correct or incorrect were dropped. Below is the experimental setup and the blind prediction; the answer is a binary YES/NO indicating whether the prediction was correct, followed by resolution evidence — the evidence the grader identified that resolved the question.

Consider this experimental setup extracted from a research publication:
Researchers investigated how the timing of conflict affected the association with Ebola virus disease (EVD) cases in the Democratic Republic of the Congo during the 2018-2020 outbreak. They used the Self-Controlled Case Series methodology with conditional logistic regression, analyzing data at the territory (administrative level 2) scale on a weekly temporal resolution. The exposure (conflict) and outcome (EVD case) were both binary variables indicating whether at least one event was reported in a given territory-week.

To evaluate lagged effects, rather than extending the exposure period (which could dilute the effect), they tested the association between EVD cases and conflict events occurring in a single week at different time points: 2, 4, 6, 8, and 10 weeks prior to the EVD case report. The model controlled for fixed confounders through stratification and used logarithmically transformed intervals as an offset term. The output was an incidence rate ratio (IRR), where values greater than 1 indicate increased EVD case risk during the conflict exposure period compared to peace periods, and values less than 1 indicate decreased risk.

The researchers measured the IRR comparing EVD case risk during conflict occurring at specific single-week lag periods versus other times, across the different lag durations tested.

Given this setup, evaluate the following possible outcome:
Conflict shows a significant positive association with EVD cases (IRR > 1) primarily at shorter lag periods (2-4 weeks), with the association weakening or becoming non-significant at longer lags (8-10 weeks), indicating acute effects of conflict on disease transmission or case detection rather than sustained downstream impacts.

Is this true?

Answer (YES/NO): NO